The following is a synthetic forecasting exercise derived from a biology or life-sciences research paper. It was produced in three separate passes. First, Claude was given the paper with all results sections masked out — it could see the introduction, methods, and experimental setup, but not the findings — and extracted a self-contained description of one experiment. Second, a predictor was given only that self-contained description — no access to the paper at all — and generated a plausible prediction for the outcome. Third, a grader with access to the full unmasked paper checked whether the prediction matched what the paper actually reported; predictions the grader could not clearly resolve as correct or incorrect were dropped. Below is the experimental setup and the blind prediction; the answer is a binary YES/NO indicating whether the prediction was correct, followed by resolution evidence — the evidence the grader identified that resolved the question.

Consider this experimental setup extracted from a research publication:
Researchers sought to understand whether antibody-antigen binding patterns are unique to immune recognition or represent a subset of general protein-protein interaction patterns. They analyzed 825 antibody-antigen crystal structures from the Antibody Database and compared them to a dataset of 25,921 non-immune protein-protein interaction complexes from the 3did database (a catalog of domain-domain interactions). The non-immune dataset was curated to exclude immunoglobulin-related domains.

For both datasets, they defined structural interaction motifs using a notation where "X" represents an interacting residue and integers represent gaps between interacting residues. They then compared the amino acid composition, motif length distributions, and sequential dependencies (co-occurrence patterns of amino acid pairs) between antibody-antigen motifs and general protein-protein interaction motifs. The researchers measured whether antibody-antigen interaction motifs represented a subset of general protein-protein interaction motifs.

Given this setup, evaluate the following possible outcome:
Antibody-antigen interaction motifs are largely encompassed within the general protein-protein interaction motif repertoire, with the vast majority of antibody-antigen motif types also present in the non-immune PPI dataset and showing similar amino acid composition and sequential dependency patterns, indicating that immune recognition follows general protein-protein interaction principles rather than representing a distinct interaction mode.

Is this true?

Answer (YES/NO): NO